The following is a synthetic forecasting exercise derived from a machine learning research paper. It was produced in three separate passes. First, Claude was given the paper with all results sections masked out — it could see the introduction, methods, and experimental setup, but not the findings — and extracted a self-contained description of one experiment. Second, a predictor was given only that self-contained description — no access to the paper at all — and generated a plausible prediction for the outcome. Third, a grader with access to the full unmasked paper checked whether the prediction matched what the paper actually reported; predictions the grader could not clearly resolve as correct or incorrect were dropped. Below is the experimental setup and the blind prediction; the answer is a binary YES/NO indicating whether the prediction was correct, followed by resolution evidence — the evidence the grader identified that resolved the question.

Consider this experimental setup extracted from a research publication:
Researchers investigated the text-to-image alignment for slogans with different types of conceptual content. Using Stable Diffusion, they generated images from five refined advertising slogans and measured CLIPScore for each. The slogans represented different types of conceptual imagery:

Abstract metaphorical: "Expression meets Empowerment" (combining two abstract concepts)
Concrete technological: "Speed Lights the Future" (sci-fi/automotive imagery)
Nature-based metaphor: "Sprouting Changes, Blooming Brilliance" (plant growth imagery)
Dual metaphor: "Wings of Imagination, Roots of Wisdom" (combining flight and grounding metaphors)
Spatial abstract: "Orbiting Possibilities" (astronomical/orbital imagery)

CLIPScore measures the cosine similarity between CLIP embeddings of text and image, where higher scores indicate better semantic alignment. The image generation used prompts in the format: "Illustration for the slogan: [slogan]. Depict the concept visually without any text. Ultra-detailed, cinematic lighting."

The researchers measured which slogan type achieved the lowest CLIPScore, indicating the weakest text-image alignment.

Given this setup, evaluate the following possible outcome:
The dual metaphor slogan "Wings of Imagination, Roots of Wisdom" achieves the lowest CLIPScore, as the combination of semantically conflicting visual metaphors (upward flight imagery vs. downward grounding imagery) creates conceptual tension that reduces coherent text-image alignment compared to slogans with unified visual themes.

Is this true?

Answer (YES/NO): NO